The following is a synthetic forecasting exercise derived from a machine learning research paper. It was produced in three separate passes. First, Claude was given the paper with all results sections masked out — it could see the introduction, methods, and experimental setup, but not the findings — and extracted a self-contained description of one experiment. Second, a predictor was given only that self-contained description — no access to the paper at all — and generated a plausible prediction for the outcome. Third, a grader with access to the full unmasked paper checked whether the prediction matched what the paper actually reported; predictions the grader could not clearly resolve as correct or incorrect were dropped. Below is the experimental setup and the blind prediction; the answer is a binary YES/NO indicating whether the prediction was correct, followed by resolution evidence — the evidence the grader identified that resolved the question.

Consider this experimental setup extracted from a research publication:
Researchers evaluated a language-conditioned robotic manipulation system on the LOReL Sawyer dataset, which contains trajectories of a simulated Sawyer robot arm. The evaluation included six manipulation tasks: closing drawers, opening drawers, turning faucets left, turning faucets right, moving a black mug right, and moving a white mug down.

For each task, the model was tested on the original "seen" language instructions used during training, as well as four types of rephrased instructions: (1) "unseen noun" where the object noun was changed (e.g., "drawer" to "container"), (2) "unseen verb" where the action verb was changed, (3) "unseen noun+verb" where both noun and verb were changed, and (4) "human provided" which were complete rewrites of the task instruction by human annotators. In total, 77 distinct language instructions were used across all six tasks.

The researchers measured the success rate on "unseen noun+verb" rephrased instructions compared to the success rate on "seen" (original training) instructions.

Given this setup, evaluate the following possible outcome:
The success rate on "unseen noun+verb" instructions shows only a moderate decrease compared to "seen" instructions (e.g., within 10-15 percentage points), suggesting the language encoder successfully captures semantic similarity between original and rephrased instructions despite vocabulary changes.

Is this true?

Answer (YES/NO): NO